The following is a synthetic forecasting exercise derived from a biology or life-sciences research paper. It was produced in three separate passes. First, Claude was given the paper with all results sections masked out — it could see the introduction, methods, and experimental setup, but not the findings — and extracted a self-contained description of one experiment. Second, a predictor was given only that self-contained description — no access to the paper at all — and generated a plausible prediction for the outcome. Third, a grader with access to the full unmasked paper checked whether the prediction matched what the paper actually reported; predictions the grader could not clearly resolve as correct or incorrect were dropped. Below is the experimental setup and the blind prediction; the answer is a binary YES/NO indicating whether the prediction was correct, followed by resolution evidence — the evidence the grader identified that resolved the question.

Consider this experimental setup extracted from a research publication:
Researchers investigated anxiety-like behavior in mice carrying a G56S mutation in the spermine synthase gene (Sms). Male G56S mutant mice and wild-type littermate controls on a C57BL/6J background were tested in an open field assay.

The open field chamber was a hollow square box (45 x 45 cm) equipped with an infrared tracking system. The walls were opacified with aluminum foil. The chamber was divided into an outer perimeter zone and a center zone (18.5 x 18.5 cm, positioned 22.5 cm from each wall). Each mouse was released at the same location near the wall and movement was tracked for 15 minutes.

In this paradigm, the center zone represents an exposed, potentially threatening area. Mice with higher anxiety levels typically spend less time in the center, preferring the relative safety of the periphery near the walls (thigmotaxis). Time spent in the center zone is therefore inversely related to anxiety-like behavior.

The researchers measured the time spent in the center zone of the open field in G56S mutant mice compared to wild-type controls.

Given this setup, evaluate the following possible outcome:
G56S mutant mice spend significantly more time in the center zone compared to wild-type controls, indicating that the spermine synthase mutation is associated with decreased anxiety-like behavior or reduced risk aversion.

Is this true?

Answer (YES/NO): NO